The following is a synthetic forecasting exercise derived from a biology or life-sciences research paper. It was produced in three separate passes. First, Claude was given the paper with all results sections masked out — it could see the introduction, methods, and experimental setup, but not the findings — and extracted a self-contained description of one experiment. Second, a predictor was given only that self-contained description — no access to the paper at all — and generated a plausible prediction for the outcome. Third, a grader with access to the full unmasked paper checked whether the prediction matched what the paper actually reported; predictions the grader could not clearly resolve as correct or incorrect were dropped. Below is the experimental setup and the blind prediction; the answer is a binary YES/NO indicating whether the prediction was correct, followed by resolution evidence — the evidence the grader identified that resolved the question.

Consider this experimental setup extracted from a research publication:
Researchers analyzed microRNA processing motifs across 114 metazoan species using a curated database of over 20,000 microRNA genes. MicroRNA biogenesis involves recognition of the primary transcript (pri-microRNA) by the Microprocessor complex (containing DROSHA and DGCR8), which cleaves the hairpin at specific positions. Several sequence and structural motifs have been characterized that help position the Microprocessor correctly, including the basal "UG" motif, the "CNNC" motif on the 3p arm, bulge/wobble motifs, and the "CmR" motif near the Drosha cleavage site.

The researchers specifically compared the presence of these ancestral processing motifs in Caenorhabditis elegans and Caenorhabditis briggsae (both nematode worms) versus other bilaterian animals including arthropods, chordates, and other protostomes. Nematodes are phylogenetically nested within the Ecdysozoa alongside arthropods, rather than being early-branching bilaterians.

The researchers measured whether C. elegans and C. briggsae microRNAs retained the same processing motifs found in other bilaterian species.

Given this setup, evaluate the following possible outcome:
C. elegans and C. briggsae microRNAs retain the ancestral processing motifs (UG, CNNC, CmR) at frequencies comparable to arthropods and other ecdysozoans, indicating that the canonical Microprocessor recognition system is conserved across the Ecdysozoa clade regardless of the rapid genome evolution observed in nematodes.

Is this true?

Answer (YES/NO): NO